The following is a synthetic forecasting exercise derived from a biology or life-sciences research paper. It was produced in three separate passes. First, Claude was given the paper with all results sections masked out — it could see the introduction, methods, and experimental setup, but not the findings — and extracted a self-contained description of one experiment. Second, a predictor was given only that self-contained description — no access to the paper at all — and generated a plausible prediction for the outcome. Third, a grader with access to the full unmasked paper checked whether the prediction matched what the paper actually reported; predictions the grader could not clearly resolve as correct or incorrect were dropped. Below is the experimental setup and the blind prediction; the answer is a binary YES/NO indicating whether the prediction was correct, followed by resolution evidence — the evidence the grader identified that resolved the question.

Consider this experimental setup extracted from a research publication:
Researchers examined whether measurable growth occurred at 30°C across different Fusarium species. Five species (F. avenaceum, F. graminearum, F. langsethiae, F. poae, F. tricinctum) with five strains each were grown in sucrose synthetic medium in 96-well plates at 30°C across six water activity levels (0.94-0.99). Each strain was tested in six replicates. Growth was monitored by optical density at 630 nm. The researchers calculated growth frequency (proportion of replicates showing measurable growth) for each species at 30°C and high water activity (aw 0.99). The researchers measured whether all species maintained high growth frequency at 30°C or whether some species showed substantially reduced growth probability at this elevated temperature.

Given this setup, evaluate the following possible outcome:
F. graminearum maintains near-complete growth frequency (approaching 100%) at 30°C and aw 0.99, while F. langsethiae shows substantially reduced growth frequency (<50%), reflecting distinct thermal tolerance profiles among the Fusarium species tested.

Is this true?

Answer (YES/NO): NO